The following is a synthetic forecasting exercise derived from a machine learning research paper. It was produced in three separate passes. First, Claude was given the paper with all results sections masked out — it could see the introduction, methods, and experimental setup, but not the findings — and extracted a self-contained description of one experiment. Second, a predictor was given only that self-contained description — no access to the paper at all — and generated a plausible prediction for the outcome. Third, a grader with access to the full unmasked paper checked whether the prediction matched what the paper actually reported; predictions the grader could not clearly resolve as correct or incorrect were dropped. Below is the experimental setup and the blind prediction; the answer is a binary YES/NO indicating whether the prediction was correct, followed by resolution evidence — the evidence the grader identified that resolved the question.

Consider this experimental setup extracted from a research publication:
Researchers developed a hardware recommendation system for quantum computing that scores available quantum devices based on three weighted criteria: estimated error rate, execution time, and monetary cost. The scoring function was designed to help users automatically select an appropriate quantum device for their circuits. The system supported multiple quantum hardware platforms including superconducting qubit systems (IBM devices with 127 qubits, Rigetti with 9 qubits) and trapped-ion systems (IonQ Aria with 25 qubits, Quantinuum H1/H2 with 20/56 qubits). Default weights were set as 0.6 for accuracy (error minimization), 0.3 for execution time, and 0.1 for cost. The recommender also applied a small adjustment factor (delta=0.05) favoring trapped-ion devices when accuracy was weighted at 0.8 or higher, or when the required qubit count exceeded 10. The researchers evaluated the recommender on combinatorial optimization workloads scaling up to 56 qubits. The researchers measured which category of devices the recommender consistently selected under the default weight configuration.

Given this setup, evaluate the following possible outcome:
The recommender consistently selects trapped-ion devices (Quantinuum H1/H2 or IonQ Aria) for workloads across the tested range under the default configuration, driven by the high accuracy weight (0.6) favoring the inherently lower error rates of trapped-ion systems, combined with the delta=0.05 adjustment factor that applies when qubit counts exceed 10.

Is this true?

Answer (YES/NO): YES